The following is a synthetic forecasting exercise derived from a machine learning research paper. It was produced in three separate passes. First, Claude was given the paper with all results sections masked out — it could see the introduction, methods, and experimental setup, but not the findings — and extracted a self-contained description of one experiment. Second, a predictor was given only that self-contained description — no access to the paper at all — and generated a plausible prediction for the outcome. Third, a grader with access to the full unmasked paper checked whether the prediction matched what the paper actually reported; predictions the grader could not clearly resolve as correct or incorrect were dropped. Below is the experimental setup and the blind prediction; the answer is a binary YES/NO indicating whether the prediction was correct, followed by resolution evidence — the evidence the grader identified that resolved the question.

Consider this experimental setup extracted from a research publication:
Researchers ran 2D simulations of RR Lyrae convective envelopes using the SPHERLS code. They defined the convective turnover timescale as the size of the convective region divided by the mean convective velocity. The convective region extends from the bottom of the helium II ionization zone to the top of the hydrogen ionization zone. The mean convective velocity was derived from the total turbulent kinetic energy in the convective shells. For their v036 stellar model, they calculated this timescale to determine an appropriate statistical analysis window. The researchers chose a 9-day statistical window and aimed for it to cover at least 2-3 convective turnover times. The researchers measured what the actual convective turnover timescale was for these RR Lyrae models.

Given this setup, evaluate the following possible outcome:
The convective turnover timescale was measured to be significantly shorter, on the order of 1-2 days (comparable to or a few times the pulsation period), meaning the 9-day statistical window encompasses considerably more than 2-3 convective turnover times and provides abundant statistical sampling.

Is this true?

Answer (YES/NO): NO